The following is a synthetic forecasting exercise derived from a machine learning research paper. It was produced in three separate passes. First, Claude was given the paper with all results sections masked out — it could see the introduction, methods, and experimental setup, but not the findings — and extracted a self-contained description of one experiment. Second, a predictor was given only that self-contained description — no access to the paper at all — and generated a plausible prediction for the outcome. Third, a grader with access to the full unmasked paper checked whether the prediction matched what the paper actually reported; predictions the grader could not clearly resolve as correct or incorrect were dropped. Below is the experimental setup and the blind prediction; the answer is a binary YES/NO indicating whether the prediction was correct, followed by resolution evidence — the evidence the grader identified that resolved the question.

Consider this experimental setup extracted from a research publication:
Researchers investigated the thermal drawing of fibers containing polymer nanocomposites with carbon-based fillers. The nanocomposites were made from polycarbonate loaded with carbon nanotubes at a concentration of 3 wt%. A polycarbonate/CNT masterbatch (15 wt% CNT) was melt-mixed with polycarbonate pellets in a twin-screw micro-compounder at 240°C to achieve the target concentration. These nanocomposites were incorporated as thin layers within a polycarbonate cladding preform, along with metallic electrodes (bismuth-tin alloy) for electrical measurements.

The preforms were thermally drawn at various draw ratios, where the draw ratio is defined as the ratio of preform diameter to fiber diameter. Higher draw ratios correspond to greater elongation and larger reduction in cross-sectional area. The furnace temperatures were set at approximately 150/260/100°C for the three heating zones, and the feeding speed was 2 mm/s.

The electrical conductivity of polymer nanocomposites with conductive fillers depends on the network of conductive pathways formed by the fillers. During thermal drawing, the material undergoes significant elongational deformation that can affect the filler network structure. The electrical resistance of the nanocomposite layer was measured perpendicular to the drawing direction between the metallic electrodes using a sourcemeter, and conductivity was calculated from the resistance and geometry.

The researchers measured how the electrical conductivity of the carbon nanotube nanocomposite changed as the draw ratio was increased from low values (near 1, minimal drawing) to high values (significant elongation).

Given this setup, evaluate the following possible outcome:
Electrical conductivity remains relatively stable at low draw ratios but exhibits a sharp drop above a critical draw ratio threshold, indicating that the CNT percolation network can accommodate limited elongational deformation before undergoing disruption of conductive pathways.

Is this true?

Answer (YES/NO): NO